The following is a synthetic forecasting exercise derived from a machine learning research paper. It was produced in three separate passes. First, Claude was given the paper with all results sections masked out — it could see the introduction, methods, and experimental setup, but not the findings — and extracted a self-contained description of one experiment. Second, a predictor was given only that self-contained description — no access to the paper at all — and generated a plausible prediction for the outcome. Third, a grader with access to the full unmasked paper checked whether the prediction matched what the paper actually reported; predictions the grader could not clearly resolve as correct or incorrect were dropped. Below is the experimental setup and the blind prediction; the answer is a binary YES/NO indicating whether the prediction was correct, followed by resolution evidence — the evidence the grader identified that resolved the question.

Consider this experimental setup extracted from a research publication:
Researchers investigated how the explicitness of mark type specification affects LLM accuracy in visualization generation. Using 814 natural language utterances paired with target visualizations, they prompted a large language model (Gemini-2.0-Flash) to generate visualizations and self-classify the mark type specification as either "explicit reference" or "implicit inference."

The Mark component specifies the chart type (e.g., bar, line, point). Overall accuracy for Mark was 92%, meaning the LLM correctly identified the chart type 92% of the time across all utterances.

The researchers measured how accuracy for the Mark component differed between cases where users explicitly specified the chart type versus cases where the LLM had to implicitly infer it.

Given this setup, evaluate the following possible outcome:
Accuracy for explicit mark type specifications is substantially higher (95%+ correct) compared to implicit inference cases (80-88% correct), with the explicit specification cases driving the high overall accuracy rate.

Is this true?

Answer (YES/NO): YES